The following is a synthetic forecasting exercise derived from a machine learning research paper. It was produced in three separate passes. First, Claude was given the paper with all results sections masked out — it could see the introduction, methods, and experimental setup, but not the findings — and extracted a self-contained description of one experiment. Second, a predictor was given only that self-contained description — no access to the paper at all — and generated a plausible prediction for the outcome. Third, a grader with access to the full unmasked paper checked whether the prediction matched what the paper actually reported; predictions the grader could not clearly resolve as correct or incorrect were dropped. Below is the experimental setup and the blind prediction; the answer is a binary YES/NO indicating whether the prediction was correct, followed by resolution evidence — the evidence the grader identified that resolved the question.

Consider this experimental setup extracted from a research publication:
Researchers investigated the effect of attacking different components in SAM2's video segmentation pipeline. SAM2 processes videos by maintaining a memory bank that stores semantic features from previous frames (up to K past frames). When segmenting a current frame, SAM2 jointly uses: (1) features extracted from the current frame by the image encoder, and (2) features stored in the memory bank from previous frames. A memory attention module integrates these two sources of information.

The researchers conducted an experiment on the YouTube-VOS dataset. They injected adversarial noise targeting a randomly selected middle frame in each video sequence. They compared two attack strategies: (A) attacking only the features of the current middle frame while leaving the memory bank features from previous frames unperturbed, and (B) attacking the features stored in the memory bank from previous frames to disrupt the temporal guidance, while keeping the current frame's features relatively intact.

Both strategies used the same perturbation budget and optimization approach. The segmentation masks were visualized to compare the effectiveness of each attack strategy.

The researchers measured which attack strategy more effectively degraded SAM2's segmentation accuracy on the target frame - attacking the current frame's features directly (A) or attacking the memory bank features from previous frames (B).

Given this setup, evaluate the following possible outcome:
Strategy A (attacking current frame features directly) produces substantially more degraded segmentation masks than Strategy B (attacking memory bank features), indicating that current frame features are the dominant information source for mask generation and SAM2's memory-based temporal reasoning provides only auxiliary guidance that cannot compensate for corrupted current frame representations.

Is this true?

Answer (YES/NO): NO